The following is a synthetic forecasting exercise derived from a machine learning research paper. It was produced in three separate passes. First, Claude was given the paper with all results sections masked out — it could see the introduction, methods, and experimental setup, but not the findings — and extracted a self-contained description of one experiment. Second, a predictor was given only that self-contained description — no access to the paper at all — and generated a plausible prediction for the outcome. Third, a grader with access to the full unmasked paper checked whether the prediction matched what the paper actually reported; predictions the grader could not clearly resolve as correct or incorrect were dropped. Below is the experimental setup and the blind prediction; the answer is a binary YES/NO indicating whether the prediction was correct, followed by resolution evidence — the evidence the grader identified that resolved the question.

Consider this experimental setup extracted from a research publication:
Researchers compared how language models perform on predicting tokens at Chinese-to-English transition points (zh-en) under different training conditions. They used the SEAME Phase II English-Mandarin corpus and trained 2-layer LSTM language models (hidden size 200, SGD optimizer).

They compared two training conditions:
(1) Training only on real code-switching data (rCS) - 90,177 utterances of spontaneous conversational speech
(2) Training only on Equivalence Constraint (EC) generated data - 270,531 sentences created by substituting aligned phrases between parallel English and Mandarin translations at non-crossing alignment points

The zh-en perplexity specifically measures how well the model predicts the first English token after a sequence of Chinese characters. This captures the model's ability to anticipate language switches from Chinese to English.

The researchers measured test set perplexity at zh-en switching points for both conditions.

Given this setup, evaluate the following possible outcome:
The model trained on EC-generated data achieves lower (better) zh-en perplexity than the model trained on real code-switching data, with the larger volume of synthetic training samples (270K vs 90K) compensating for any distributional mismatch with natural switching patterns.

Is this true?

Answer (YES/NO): YES